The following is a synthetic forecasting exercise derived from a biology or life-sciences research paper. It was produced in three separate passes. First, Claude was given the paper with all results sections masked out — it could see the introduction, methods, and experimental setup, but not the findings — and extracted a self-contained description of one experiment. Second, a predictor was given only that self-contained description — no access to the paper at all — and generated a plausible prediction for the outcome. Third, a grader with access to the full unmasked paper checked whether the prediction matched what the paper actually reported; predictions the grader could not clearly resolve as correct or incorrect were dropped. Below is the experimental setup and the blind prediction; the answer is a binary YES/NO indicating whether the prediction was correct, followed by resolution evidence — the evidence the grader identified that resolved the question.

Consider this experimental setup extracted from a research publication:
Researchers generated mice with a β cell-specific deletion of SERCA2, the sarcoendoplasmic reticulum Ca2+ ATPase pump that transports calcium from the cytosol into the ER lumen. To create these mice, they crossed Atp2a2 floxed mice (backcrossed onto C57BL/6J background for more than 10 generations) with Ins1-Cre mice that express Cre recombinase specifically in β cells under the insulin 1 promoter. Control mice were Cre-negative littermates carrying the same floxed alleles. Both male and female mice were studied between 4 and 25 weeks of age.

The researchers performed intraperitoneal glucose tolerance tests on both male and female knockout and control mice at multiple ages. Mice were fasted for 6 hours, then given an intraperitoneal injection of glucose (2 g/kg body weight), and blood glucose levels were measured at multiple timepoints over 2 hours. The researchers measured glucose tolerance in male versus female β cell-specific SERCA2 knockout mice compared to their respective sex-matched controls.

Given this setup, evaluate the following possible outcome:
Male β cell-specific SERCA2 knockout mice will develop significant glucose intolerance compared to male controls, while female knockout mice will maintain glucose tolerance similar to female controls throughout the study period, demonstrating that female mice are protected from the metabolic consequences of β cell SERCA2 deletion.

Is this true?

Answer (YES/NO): YES